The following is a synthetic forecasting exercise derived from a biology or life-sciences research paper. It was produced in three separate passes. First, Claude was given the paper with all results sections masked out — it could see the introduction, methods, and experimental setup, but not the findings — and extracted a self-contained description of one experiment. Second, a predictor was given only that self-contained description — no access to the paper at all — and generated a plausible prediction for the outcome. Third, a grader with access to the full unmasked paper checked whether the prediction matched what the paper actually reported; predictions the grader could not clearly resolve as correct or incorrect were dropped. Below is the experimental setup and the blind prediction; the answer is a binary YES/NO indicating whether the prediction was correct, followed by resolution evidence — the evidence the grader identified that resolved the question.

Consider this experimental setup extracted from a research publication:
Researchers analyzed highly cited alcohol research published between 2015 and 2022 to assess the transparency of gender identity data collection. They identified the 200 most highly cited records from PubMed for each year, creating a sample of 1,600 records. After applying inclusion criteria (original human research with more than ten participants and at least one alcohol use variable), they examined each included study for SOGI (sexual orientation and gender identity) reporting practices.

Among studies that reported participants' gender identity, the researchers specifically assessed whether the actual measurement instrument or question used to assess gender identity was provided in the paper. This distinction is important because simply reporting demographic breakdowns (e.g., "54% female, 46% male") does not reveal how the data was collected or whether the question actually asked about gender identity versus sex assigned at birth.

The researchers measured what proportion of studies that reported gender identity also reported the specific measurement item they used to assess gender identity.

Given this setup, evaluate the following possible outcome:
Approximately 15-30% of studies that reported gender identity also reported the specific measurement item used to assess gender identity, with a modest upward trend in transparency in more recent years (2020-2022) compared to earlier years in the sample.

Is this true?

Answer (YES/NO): NO